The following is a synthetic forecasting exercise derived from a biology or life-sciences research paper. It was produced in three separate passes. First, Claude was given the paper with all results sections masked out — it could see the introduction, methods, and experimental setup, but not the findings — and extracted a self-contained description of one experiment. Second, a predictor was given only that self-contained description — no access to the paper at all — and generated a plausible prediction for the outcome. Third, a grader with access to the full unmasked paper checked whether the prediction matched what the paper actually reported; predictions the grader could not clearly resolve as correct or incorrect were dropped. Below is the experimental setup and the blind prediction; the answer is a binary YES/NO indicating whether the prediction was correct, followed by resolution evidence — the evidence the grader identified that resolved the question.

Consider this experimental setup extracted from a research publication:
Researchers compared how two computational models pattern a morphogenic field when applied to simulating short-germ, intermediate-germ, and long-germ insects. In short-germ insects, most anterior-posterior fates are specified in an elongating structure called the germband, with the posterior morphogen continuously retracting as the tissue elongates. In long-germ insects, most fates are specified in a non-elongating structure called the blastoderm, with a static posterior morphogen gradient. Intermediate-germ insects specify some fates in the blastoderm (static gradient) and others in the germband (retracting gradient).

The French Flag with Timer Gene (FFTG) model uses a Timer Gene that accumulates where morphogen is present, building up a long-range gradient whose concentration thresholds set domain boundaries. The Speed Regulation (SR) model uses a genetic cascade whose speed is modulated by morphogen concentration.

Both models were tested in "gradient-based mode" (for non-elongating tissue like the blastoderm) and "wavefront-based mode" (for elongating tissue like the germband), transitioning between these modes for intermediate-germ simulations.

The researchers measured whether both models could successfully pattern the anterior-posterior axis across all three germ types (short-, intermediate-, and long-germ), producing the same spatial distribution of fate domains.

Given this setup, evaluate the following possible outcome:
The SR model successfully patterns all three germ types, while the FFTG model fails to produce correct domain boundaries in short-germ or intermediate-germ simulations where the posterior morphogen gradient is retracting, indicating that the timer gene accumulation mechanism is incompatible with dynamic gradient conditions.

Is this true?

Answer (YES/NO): NO